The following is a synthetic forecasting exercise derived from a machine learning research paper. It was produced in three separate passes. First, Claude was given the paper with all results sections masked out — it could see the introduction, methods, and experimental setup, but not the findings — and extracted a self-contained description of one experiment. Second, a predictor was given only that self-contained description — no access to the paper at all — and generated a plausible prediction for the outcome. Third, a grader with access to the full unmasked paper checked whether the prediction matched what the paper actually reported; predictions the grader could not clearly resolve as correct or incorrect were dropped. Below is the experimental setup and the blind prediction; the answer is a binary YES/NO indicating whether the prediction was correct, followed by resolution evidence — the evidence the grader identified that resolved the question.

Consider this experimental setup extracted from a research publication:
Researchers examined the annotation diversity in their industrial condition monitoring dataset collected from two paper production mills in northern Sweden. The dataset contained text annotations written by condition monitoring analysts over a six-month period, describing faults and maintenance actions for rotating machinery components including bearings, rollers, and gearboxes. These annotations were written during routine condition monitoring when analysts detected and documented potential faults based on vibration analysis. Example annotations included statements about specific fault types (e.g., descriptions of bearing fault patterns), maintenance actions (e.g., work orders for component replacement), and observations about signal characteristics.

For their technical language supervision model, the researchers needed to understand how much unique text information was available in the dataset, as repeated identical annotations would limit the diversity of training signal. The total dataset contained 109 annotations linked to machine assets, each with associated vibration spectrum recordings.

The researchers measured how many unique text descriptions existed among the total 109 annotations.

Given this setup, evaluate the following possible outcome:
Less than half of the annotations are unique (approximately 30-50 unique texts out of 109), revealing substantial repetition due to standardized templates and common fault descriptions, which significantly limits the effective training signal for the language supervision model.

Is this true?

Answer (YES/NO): YES